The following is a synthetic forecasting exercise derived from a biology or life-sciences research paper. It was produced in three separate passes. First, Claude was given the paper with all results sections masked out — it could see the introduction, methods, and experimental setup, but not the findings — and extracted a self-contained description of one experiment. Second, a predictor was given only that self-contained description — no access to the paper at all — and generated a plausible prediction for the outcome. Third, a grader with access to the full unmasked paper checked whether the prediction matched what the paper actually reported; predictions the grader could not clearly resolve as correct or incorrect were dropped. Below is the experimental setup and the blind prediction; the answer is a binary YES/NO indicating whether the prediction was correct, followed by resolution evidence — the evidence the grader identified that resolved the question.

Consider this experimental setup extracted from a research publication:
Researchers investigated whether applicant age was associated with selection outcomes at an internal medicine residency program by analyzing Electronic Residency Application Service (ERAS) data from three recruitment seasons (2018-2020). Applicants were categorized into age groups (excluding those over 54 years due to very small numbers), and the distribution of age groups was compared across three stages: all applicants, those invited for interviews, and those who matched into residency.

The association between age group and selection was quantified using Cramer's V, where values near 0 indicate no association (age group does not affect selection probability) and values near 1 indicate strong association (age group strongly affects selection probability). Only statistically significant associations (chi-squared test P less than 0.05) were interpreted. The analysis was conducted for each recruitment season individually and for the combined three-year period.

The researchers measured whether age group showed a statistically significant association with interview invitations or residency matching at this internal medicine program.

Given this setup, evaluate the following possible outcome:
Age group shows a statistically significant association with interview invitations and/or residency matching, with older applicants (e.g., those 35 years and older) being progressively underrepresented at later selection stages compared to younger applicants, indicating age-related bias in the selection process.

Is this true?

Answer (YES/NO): NO